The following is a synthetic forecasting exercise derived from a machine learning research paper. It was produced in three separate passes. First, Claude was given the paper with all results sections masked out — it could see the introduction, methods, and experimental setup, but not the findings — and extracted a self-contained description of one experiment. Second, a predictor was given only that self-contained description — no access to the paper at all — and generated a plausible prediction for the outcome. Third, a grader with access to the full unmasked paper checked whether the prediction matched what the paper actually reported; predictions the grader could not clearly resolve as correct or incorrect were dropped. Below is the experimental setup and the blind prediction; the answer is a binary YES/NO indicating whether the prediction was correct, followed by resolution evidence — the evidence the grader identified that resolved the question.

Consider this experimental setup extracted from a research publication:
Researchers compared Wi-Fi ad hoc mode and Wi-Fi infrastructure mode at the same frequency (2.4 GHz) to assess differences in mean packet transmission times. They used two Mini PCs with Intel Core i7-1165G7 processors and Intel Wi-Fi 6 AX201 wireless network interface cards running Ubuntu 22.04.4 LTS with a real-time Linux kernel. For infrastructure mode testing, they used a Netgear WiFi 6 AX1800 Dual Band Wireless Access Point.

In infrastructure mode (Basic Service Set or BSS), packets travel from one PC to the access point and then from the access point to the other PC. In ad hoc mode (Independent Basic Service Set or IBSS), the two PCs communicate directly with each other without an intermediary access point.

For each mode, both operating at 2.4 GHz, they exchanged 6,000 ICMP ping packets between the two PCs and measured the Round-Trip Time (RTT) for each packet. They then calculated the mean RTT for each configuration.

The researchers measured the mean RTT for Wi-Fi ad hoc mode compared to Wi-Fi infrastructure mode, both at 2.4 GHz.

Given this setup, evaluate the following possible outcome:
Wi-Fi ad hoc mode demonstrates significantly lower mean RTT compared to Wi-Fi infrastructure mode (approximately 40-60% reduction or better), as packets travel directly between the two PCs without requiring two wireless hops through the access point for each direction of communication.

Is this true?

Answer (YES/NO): YES